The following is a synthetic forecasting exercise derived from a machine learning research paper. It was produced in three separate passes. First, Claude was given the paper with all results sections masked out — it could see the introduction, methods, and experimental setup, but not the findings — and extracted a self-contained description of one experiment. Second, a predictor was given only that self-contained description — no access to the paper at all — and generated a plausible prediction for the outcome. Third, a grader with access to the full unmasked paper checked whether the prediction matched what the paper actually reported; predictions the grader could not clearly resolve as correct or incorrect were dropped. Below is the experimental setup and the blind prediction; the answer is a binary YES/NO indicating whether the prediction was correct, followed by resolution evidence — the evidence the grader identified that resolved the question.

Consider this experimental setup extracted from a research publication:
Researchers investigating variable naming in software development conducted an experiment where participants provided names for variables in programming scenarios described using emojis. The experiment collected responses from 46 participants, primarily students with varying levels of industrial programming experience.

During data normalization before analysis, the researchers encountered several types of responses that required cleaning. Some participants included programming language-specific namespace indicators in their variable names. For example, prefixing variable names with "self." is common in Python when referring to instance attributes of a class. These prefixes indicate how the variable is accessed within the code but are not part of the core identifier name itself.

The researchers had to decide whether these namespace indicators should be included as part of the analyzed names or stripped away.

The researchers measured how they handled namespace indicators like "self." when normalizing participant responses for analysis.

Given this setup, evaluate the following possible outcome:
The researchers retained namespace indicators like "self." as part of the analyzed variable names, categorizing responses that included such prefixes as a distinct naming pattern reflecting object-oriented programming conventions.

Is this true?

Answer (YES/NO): NO